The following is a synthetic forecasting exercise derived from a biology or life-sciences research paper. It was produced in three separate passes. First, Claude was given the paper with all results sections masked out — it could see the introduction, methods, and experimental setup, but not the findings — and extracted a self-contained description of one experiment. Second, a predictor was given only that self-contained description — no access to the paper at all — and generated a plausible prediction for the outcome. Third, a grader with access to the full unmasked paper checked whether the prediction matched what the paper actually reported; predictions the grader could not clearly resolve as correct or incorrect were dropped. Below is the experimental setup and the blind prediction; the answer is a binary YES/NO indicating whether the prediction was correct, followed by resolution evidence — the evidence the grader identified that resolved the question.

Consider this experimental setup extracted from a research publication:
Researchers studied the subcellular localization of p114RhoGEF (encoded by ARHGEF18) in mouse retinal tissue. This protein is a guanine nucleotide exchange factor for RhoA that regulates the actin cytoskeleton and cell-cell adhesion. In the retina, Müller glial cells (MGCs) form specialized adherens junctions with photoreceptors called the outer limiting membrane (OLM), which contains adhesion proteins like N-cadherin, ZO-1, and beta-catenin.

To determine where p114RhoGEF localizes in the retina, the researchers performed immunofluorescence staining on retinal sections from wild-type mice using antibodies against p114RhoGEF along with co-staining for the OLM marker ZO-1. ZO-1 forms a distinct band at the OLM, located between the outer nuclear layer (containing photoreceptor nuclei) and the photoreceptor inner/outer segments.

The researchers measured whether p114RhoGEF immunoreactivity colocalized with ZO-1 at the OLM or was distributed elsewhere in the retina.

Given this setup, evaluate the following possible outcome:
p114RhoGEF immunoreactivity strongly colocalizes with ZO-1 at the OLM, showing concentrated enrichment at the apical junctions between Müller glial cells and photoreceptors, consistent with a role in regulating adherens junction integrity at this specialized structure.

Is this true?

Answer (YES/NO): YES